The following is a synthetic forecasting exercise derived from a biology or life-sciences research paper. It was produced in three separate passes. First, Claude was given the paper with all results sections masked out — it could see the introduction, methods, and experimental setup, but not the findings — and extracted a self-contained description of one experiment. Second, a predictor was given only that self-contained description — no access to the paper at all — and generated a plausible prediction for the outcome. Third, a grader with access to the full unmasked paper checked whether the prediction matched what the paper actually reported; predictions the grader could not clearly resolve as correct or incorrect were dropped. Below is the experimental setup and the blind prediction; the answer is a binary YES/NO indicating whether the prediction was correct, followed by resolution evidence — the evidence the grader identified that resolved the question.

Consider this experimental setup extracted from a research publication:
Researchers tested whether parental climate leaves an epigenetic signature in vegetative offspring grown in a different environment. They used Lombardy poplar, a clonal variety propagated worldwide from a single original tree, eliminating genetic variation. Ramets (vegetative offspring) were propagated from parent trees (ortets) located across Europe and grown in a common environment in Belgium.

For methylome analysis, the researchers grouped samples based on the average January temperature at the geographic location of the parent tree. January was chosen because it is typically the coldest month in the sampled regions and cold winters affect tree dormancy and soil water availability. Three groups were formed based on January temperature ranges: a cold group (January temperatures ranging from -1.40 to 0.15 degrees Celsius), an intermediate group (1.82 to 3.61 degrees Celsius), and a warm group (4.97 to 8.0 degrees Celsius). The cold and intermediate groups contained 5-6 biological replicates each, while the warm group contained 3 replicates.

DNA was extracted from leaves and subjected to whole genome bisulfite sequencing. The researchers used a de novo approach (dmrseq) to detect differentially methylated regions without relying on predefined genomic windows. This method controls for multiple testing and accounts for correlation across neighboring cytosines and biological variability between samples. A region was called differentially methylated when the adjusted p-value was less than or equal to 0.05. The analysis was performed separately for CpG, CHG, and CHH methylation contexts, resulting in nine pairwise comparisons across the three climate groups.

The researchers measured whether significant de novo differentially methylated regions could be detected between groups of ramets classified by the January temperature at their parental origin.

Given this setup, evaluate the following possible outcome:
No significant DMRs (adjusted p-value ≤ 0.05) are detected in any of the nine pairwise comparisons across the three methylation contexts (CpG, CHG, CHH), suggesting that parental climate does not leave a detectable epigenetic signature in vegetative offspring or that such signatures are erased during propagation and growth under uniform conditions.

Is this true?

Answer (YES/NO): YES